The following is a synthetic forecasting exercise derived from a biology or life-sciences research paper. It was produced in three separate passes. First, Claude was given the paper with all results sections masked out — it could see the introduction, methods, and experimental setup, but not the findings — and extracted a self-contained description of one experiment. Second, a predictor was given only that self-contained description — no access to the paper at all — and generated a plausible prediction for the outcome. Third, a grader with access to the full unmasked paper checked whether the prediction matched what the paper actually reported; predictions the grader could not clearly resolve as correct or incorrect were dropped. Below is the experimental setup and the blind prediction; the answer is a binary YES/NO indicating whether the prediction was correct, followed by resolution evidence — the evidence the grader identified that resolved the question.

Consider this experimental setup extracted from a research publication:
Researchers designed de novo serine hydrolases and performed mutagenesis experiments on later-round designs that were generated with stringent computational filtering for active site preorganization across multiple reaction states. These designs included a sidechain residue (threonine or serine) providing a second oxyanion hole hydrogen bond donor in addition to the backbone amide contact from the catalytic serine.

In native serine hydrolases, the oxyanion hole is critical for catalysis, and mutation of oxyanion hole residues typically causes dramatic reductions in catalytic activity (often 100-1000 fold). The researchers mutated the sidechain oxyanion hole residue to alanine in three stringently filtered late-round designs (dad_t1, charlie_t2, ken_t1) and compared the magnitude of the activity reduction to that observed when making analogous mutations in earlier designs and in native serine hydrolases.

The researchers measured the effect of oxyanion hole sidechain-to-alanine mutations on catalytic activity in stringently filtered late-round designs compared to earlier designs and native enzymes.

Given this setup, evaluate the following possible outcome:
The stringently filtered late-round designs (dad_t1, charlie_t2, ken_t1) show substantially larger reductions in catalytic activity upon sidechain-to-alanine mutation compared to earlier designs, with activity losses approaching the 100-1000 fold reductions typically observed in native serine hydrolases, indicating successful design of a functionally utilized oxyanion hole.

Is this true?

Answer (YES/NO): NO